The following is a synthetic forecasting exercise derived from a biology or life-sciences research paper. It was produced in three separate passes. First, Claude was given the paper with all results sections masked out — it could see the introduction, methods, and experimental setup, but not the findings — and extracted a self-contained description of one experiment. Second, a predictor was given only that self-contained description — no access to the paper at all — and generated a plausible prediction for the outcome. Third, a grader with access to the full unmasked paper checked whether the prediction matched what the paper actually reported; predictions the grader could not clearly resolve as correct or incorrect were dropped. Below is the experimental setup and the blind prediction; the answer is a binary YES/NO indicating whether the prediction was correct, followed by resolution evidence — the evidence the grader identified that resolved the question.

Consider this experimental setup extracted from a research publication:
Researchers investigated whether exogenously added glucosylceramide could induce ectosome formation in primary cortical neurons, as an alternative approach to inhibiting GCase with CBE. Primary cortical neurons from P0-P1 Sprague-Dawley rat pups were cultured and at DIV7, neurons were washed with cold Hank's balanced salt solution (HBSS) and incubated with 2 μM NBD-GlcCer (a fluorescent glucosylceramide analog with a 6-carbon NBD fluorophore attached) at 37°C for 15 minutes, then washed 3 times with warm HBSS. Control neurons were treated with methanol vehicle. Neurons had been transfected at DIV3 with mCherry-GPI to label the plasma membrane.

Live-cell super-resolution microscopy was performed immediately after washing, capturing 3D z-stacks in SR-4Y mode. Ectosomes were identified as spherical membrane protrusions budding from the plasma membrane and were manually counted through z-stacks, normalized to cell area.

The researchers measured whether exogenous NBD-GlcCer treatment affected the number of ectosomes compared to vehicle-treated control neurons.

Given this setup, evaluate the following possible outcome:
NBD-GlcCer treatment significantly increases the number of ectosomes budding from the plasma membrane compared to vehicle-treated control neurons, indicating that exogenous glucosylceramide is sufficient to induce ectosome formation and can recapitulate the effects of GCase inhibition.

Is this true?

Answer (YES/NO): YES